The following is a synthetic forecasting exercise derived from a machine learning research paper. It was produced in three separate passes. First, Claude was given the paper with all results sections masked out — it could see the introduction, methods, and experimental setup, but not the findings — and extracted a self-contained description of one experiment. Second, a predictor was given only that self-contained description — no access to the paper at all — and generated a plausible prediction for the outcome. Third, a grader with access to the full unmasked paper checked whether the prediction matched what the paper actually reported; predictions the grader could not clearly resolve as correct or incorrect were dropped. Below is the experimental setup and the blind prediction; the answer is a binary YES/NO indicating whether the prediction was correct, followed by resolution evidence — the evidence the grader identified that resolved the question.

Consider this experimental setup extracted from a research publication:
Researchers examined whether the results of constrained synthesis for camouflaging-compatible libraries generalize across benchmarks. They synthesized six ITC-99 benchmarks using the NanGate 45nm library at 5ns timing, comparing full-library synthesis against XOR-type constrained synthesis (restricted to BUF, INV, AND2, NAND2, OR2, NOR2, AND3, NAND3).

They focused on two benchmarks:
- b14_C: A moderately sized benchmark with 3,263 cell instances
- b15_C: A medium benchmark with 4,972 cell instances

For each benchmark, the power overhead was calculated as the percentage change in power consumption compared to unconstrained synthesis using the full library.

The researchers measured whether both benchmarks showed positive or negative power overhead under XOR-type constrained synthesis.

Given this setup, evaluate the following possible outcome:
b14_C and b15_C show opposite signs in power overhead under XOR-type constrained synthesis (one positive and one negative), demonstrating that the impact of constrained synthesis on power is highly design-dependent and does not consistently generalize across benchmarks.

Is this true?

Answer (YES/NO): YES